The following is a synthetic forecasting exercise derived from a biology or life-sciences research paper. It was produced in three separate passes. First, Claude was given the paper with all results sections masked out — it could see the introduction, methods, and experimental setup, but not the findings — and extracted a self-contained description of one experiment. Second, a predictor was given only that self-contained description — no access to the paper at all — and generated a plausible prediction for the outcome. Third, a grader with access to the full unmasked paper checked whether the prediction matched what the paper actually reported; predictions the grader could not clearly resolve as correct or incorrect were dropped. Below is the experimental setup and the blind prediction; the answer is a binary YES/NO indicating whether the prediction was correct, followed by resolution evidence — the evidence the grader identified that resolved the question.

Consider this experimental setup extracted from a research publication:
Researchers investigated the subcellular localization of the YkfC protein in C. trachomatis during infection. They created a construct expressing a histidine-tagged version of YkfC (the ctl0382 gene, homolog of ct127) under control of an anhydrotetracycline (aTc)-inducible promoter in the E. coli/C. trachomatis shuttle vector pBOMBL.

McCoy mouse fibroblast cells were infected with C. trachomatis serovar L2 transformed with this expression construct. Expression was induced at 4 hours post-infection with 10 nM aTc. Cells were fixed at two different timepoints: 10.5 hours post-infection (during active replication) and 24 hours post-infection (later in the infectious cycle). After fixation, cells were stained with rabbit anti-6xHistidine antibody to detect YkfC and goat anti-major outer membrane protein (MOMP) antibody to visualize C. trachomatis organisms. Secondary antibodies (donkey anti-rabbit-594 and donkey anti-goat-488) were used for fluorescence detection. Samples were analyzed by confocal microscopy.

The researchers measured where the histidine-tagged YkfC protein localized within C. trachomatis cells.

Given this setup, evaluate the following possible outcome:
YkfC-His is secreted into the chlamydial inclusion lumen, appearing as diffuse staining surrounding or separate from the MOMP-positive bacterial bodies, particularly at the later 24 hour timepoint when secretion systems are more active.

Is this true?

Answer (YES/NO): NO